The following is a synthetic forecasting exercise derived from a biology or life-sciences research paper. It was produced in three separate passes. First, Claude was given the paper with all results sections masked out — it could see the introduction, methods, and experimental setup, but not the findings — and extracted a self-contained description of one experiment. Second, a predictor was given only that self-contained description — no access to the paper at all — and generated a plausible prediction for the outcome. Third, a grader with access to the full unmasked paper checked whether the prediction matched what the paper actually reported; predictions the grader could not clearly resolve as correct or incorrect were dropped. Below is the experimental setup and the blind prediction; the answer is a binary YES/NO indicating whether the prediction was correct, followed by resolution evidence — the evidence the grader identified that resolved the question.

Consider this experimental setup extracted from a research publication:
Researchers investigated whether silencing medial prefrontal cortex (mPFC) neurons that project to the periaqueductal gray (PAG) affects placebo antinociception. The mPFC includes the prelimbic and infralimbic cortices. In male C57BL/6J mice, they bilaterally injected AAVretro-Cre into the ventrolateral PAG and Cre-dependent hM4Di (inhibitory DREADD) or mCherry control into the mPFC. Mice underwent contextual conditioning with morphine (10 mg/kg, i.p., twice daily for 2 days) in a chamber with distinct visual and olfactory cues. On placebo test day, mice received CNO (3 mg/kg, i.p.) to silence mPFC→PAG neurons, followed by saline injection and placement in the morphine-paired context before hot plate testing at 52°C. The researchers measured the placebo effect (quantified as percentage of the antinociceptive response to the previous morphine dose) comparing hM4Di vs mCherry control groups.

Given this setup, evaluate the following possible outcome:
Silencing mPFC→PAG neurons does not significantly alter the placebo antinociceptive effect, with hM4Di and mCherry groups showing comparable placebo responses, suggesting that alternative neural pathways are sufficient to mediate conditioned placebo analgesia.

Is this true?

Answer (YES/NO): NO